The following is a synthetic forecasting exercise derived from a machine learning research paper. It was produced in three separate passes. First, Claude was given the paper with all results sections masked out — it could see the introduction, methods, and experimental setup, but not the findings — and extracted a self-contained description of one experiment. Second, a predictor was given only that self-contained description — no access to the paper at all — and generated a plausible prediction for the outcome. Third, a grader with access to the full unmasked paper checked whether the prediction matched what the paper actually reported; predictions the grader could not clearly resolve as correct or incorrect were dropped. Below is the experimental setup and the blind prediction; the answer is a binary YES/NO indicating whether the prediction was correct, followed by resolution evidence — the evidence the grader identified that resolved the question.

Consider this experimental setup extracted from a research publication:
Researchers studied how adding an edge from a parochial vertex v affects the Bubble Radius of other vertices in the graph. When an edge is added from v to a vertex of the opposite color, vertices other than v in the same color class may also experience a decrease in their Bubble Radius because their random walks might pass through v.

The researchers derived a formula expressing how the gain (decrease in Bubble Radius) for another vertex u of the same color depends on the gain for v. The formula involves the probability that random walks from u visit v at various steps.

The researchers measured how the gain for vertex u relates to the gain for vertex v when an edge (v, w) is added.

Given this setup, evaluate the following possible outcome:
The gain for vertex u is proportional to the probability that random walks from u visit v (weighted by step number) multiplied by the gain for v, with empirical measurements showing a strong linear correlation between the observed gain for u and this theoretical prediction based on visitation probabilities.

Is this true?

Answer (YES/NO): NO